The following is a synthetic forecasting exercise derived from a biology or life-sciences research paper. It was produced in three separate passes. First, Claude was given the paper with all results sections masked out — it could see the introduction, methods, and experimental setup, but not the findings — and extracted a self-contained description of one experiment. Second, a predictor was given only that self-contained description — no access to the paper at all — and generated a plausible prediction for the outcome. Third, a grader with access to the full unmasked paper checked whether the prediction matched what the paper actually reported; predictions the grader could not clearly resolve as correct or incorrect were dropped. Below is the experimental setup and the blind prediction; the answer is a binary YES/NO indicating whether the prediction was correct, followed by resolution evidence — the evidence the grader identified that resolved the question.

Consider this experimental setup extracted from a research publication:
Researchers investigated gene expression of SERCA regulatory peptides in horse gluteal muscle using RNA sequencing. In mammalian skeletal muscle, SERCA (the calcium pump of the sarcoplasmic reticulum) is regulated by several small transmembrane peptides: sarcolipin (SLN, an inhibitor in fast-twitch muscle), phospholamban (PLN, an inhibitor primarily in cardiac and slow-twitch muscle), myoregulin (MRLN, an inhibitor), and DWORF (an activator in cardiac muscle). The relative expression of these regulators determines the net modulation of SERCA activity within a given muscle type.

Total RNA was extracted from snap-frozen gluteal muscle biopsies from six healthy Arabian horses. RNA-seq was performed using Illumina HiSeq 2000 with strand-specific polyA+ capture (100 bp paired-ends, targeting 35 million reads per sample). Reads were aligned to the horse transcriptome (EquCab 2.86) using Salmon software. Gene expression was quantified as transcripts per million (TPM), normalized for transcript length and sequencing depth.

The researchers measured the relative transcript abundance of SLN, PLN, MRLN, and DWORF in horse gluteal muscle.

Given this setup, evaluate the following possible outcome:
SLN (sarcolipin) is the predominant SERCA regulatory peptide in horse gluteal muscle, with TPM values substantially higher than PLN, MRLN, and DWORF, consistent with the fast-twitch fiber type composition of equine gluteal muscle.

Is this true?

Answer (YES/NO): YES